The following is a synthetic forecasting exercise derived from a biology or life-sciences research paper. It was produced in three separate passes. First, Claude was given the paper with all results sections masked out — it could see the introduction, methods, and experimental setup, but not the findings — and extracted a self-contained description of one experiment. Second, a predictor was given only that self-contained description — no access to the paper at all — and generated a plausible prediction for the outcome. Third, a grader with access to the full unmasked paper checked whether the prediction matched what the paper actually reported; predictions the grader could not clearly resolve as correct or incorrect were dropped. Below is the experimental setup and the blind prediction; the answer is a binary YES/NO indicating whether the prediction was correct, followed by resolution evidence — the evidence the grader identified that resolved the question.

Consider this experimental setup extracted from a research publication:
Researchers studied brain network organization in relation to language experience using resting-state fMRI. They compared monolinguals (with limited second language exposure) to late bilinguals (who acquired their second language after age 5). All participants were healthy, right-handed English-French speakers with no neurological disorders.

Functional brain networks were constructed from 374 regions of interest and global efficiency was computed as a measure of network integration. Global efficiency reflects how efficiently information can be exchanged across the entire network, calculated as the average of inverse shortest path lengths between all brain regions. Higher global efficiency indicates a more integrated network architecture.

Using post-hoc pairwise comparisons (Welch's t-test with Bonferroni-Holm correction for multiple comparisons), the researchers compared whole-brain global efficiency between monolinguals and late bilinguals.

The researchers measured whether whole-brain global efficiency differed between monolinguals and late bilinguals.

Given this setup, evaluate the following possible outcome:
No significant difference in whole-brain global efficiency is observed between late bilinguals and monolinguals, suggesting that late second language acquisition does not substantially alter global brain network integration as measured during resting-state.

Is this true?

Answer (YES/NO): YES